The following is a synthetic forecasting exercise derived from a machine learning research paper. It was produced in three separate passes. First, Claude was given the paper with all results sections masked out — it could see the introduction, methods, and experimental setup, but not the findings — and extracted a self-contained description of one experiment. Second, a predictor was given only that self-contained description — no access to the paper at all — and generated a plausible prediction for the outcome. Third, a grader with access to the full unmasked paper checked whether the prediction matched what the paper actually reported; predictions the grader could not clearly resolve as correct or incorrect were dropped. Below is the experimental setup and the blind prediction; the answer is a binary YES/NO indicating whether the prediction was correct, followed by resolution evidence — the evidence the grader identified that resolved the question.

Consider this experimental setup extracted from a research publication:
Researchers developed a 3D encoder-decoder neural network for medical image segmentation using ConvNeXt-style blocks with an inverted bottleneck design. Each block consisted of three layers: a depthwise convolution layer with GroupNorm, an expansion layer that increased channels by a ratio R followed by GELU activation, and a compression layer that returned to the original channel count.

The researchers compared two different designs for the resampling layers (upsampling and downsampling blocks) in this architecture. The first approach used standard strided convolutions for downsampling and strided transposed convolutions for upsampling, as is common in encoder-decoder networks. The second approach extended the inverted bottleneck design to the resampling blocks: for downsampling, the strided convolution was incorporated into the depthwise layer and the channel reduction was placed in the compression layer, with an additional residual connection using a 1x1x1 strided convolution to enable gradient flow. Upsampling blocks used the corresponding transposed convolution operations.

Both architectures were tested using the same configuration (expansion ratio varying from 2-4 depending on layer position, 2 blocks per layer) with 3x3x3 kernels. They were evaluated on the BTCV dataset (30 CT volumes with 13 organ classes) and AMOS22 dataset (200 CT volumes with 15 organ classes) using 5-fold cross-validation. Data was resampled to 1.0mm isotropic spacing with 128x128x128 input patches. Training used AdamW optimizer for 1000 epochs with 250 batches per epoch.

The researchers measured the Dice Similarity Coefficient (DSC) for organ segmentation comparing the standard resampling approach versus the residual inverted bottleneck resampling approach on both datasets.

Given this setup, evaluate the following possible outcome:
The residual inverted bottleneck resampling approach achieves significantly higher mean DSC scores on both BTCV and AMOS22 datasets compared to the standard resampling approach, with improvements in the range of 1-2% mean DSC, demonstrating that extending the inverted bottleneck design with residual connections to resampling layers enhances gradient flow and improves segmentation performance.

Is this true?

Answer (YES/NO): NO